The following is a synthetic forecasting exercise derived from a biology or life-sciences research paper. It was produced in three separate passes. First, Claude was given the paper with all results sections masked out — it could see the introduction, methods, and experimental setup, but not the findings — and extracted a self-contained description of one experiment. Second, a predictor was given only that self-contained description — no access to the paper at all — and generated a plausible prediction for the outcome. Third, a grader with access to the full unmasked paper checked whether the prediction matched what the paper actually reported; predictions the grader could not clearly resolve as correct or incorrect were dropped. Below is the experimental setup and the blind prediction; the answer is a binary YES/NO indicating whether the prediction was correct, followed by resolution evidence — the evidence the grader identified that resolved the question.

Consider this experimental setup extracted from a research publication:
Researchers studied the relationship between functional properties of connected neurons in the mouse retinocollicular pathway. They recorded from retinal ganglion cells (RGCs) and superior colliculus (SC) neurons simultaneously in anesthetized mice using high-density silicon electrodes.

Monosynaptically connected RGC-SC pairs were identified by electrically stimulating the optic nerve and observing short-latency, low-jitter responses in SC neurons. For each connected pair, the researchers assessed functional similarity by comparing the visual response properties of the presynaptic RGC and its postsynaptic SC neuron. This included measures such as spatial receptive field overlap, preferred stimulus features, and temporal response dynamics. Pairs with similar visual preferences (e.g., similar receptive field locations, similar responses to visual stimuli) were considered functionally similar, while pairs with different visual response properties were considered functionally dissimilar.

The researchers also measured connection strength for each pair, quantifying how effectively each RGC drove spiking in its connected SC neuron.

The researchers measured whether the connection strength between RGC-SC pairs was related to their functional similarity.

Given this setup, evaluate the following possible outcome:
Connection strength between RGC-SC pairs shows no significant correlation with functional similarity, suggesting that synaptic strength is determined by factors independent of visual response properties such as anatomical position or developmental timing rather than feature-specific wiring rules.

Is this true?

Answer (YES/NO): NO